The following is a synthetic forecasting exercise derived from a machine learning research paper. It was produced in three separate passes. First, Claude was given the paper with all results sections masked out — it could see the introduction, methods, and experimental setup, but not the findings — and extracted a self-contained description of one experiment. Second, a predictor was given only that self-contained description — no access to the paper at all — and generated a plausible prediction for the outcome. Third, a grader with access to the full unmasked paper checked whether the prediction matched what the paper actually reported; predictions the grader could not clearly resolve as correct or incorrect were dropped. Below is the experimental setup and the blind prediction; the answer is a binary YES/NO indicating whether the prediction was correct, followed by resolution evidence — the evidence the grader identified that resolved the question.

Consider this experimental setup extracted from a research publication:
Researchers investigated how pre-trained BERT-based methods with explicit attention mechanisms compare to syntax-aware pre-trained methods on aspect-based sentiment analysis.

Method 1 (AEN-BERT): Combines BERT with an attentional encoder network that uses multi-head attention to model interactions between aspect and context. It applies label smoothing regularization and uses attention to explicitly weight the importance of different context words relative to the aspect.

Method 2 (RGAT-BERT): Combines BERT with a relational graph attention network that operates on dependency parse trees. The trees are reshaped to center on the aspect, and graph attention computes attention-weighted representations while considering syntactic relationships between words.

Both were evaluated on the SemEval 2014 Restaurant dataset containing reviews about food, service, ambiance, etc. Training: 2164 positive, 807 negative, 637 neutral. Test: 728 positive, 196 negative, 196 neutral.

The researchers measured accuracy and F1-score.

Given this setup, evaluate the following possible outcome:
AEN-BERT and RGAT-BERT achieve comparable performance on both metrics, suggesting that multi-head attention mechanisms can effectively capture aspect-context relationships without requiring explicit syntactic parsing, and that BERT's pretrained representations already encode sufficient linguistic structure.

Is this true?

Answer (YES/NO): NO